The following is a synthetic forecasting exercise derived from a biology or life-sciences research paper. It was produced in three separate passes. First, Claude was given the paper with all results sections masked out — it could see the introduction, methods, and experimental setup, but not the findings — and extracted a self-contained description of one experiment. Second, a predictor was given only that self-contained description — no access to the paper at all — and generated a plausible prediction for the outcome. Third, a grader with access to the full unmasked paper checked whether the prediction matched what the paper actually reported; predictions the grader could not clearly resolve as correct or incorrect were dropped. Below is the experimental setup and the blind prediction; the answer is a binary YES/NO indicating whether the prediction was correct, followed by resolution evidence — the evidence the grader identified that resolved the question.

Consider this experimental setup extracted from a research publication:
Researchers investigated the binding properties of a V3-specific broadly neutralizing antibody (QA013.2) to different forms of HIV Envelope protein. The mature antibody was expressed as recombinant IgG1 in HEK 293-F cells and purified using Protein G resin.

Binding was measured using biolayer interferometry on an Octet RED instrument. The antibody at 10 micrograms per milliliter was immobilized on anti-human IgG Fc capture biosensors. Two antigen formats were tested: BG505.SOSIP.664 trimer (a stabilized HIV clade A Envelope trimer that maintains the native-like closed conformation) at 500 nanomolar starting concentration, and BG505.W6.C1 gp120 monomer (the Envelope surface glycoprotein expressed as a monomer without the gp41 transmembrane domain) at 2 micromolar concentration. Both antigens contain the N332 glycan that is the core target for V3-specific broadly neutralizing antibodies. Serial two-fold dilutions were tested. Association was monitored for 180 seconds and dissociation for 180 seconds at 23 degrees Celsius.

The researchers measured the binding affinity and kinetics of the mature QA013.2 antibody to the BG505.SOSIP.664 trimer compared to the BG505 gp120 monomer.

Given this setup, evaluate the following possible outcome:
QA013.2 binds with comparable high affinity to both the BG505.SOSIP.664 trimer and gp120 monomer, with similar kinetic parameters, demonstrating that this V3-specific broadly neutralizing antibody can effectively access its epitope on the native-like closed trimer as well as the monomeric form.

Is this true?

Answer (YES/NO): NO